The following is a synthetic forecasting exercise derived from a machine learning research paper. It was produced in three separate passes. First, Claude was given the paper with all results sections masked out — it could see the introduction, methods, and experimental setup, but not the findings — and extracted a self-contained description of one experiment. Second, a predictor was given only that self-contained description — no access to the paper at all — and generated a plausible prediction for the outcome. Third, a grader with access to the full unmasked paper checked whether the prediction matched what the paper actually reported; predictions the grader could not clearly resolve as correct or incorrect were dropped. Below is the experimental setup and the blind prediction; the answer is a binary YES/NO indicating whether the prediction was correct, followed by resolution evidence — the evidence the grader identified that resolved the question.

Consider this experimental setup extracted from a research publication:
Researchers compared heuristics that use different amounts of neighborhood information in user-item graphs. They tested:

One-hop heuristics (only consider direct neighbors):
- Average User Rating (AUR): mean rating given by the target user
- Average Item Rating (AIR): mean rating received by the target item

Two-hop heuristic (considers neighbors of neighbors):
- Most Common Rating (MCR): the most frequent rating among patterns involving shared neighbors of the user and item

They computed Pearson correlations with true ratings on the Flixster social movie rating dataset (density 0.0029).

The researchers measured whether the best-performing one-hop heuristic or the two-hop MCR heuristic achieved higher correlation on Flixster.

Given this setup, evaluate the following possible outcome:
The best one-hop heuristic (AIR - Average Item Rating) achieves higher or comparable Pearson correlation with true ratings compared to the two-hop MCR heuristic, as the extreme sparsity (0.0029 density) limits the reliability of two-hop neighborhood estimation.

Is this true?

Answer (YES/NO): NO